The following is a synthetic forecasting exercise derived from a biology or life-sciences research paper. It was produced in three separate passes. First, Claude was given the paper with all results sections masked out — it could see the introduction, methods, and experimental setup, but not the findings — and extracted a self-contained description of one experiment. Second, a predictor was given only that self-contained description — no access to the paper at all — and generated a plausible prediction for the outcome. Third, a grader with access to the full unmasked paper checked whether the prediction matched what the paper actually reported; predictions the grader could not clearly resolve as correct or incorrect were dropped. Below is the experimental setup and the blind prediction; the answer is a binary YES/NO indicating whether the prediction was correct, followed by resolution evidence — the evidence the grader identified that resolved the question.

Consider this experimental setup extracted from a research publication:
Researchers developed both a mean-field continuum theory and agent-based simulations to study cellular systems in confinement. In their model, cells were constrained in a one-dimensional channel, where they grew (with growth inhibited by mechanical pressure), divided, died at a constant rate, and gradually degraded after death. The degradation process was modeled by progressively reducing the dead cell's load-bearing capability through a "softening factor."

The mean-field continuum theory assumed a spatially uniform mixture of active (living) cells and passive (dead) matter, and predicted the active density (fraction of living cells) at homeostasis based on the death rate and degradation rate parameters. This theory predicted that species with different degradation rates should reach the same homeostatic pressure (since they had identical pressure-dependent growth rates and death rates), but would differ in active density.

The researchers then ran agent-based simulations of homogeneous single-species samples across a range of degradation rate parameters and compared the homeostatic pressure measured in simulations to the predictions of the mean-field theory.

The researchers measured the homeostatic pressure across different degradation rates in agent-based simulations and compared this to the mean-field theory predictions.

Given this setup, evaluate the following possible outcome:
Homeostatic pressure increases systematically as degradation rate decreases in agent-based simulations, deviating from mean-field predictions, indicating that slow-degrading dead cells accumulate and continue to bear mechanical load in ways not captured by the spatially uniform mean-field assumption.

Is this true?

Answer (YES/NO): NO